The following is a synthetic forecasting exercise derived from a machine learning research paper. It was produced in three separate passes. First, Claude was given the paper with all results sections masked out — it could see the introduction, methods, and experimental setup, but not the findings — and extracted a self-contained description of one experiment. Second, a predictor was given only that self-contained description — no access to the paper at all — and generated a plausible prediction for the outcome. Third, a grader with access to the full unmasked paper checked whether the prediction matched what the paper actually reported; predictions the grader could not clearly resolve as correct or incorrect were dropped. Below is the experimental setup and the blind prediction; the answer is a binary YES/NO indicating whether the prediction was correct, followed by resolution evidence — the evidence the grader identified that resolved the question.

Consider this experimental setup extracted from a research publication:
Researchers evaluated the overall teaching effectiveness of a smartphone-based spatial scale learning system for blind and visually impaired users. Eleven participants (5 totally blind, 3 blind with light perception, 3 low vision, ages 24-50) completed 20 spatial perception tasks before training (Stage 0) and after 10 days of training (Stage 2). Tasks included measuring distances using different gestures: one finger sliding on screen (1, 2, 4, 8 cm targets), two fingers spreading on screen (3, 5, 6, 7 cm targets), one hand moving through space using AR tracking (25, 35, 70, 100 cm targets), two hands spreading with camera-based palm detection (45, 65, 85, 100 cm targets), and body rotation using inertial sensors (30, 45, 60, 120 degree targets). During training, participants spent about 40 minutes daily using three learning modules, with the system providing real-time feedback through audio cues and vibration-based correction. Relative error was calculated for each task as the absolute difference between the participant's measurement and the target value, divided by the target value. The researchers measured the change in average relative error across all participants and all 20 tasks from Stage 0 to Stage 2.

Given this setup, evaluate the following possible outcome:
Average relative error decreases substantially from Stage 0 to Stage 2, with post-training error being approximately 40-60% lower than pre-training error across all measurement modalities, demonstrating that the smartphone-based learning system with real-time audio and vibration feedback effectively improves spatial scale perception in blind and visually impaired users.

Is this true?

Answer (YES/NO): NO